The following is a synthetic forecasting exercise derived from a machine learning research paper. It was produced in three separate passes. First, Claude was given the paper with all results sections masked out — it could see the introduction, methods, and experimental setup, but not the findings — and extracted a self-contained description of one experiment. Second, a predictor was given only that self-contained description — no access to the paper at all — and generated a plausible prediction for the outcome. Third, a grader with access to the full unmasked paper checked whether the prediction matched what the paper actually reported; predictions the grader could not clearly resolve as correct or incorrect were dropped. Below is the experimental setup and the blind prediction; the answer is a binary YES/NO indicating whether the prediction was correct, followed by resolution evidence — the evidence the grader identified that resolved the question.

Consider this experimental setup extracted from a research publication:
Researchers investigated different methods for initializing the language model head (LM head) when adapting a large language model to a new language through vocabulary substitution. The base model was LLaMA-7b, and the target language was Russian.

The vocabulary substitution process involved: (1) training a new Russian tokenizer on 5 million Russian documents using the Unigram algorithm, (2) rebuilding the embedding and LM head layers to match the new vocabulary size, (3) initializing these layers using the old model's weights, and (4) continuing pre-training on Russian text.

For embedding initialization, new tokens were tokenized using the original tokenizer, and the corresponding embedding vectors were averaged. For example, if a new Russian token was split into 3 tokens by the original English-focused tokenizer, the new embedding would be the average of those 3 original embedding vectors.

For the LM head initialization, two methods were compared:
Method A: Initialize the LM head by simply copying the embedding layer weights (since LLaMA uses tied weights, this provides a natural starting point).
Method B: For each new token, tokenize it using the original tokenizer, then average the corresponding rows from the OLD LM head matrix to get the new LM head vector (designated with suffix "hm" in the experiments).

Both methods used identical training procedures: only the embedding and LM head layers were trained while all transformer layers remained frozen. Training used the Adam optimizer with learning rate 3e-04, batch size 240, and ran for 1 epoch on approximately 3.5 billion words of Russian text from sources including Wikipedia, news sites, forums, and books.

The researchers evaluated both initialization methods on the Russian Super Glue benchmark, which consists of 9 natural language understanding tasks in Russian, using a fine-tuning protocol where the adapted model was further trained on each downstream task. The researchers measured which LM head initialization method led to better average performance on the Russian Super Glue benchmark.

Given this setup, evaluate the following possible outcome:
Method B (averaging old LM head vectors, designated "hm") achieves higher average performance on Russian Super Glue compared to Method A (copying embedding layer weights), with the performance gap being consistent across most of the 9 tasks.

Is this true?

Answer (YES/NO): NO